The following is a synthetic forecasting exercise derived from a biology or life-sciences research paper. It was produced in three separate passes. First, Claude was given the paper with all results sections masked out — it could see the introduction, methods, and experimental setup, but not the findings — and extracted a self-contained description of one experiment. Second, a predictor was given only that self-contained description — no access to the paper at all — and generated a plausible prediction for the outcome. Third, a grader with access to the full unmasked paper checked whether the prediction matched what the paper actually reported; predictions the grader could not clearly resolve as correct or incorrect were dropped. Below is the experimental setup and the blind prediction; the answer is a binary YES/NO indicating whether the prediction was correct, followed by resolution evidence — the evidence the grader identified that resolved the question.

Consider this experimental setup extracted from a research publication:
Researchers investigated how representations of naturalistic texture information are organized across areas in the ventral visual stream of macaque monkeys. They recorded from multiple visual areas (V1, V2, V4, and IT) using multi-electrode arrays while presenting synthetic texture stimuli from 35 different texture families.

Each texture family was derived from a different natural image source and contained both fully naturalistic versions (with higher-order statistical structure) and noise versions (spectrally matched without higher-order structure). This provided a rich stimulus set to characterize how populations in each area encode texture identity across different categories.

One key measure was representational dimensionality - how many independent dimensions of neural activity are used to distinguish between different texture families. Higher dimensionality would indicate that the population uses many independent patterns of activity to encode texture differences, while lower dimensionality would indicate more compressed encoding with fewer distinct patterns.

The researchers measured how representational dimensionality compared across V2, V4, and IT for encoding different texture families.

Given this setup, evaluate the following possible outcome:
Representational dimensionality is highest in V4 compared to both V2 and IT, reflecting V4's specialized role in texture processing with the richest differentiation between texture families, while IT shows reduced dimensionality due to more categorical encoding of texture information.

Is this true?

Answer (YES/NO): NO